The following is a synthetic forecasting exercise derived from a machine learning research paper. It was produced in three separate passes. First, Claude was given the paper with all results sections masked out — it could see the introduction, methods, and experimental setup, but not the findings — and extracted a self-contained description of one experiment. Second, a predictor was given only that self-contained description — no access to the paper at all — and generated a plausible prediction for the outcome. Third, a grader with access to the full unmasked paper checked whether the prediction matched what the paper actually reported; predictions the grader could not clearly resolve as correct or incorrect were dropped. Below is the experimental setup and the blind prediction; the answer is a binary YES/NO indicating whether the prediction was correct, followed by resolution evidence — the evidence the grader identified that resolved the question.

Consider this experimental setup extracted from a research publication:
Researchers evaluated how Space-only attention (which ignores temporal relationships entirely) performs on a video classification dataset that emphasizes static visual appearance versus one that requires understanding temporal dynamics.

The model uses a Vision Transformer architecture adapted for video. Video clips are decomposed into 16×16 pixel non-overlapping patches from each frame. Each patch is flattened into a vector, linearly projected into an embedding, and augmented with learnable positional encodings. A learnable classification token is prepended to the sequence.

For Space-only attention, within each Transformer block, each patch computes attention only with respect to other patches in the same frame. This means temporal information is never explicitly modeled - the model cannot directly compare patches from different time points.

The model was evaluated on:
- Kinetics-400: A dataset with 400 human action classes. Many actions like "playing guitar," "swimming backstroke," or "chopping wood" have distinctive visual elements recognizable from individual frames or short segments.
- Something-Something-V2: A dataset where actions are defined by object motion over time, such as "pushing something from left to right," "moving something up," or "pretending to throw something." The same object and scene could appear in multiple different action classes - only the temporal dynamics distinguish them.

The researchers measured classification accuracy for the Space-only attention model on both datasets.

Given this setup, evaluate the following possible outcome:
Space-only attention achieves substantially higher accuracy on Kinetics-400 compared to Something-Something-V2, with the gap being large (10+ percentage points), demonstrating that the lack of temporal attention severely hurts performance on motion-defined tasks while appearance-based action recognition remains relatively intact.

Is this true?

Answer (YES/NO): YES